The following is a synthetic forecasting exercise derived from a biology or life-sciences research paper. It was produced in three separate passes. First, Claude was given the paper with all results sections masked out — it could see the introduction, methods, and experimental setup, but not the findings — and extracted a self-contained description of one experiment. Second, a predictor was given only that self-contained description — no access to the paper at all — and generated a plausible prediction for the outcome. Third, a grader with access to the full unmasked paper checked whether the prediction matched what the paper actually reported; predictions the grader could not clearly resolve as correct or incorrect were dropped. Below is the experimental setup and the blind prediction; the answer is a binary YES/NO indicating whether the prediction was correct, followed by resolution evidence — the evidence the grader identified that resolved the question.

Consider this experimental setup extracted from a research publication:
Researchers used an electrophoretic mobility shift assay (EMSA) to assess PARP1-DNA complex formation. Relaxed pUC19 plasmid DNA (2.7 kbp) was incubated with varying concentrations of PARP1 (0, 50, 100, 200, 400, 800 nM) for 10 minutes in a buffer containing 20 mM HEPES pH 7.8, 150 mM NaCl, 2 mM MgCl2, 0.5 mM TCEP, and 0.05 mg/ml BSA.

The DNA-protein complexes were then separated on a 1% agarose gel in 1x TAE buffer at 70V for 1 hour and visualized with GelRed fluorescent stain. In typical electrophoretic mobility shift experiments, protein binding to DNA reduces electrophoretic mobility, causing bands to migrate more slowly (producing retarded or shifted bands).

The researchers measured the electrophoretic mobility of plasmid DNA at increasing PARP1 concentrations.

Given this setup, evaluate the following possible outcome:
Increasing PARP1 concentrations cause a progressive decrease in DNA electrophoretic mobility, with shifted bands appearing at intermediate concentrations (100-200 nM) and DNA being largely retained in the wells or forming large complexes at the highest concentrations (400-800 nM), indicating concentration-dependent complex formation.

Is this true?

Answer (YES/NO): YES